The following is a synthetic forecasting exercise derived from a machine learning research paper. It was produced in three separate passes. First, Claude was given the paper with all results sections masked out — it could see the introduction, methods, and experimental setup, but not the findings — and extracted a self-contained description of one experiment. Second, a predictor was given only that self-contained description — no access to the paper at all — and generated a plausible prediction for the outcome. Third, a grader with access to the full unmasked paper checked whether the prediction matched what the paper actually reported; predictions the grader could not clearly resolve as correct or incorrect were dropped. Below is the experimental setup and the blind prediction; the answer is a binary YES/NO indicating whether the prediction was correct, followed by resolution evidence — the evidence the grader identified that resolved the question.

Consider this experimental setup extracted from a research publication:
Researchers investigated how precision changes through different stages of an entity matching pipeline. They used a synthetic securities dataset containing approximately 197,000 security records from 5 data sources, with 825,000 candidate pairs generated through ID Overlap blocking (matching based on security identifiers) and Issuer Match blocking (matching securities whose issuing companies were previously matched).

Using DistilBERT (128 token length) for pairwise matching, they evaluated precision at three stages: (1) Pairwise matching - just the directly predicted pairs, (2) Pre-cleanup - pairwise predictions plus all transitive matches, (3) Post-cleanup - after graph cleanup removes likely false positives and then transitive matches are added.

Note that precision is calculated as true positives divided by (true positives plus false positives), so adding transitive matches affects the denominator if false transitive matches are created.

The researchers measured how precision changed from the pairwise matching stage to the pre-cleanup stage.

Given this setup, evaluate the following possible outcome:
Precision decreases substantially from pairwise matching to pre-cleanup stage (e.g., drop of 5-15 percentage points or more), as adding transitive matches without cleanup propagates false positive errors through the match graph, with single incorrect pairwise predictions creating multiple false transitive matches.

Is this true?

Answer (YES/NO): YES